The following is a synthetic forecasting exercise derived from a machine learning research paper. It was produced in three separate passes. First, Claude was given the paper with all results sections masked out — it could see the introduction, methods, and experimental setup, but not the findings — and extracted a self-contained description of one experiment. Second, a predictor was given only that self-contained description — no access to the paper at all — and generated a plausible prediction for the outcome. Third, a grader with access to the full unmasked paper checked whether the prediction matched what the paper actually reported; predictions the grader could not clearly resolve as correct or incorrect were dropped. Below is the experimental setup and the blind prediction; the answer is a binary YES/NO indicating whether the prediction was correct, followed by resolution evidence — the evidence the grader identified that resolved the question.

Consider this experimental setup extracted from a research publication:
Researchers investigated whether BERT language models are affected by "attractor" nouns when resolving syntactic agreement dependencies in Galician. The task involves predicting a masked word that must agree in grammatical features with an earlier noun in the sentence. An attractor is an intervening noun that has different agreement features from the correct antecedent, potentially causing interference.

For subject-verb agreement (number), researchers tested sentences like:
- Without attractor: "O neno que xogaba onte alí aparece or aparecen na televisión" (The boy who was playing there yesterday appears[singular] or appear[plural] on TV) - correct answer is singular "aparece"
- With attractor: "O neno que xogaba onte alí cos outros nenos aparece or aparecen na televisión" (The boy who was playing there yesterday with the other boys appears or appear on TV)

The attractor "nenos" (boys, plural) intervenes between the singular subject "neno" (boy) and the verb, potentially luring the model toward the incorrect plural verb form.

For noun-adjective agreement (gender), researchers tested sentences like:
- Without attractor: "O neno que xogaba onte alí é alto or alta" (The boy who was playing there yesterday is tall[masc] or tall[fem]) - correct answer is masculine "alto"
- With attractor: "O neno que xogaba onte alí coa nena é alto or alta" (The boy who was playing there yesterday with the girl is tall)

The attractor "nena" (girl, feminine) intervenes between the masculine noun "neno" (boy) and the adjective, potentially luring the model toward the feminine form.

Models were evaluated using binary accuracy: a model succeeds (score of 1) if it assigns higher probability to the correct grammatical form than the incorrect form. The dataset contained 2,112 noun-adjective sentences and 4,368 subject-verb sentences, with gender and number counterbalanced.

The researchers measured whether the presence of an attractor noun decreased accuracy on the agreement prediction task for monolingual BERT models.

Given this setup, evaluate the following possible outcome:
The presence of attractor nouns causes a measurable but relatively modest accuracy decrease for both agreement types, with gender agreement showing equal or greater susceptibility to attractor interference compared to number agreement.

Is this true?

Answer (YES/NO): NO